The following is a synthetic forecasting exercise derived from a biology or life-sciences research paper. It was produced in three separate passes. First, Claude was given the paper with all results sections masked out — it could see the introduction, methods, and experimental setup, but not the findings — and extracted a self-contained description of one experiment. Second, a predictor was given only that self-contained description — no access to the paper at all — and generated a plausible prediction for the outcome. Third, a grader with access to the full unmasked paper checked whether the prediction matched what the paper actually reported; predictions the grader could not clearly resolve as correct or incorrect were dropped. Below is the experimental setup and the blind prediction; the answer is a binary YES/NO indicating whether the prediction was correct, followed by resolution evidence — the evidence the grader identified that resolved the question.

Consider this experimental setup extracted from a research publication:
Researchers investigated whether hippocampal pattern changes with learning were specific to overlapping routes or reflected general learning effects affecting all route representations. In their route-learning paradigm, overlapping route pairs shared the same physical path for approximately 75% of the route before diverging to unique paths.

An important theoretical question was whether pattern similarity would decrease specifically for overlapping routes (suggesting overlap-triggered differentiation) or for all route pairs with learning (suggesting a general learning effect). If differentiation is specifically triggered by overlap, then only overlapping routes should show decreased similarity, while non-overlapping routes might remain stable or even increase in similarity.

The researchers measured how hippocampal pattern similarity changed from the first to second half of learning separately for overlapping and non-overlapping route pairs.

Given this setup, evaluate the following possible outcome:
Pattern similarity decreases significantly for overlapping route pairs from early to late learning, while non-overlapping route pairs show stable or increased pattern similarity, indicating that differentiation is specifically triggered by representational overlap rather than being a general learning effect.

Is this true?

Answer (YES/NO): YES